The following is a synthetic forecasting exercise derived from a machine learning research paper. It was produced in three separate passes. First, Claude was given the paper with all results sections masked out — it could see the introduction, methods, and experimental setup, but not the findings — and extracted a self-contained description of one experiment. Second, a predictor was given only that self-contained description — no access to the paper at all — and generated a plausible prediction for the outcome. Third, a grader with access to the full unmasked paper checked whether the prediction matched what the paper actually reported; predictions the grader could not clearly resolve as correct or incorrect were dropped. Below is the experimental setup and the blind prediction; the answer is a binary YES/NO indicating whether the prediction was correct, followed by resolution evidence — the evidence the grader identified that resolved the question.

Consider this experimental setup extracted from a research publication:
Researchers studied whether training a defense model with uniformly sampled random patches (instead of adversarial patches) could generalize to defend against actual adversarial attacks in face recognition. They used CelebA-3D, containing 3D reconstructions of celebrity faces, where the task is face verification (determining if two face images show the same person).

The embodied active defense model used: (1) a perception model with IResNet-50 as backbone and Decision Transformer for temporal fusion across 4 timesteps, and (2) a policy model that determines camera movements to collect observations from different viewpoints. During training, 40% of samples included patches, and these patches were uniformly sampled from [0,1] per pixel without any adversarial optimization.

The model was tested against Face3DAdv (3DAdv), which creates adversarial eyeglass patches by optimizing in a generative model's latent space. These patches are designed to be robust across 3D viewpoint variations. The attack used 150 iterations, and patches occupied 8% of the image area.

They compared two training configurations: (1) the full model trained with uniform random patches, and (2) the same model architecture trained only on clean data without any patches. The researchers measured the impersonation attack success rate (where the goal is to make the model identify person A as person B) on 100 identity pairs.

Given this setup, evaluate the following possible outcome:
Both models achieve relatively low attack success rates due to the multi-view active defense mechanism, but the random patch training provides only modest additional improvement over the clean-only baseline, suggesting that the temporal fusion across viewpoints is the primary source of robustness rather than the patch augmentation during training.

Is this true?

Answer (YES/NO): YES